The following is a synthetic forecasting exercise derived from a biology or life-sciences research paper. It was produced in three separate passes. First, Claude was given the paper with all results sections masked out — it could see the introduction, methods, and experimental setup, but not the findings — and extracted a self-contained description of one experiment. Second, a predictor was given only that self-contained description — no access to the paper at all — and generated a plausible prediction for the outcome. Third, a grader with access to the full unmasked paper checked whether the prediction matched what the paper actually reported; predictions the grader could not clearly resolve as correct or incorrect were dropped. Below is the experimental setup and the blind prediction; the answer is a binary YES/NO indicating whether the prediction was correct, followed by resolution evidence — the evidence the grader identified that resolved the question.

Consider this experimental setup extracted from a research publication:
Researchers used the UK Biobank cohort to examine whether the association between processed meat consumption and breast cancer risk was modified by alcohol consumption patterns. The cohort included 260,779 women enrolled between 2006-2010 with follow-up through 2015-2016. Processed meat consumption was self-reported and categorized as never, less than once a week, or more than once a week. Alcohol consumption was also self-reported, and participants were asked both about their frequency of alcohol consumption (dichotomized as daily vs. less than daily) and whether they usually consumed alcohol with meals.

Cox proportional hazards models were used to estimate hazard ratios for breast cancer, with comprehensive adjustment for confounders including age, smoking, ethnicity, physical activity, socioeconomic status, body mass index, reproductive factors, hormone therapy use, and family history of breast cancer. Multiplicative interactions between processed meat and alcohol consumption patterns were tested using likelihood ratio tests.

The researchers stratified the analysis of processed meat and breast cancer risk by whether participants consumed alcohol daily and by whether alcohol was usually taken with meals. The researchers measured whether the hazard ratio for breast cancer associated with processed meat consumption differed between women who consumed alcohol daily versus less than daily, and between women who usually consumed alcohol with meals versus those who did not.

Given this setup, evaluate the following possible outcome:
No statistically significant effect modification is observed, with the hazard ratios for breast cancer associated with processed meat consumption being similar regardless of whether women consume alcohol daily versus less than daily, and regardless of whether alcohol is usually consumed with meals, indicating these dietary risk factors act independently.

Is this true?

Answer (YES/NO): NO